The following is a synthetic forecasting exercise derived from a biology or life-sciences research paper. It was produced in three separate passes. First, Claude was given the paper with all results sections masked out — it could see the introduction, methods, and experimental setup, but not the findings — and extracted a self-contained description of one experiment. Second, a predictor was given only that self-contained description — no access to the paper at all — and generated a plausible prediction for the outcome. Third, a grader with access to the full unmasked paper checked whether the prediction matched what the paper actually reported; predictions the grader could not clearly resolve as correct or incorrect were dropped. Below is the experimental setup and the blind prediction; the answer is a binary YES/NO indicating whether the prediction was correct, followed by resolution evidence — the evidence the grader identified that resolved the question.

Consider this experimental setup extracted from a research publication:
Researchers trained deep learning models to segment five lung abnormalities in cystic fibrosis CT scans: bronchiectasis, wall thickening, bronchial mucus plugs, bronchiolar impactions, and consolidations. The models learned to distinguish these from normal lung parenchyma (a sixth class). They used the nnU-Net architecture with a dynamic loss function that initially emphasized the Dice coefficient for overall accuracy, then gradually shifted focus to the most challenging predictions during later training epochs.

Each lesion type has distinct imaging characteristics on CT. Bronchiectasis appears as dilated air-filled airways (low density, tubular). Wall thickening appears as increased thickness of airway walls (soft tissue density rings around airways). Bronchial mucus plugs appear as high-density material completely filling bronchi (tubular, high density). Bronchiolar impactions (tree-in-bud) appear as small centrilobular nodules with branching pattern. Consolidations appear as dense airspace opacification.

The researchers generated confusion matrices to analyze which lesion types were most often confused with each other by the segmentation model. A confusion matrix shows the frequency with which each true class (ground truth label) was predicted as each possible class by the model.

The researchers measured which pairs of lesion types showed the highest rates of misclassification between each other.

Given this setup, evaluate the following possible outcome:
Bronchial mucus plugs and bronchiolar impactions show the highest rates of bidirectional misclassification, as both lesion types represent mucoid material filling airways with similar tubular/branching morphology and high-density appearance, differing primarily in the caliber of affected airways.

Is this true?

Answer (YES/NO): YES